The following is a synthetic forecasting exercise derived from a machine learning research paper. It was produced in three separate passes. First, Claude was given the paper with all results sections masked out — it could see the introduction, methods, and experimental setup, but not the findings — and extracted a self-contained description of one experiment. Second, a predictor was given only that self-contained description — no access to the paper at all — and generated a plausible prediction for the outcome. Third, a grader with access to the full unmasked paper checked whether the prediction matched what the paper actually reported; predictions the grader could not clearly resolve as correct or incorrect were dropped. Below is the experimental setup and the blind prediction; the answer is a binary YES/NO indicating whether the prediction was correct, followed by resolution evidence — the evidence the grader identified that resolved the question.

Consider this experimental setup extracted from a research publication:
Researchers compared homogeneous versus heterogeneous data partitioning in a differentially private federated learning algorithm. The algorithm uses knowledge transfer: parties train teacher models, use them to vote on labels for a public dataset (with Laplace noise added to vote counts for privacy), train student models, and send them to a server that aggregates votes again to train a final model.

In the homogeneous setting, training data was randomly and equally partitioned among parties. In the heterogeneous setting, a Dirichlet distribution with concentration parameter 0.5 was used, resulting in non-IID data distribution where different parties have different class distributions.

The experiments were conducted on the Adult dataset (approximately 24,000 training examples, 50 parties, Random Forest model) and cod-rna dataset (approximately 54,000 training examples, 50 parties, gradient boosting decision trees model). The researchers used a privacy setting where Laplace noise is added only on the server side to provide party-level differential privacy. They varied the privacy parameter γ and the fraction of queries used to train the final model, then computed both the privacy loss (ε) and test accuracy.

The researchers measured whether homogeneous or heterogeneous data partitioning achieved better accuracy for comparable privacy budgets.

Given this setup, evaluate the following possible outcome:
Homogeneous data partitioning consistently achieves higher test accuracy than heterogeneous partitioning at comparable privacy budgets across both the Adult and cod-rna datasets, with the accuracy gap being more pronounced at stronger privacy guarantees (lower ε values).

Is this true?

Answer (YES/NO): NO